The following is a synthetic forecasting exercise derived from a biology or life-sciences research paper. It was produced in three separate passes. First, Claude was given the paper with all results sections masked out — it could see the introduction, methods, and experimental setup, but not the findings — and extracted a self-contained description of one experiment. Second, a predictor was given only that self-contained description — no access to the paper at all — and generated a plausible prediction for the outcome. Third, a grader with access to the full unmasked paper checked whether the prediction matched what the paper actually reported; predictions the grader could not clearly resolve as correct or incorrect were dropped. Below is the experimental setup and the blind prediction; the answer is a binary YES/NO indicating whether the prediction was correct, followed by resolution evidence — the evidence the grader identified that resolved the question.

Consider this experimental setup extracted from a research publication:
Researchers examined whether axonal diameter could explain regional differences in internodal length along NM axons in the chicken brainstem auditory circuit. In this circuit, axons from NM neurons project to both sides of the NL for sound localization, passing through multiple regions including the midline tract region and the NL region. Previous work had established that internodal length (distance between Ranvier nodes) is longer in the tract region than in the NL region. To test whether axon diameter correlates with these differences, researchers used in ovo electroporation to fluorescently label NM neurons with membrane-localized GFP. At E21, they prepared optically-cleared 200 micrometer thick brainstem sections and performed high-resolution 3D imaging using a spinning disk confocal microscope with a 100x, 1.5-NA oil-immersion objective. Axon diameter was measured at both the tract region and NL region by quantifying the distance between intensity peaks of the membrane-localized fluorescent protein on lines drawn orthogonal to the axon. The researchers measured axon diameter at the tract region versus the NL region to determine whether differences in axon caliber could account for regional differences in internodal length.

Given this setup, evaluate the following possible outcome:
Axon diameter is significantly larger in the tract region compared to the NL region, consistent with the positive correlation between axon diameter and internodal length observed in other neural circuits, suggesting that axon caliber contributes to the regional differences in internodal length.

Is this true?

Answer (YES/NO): NO